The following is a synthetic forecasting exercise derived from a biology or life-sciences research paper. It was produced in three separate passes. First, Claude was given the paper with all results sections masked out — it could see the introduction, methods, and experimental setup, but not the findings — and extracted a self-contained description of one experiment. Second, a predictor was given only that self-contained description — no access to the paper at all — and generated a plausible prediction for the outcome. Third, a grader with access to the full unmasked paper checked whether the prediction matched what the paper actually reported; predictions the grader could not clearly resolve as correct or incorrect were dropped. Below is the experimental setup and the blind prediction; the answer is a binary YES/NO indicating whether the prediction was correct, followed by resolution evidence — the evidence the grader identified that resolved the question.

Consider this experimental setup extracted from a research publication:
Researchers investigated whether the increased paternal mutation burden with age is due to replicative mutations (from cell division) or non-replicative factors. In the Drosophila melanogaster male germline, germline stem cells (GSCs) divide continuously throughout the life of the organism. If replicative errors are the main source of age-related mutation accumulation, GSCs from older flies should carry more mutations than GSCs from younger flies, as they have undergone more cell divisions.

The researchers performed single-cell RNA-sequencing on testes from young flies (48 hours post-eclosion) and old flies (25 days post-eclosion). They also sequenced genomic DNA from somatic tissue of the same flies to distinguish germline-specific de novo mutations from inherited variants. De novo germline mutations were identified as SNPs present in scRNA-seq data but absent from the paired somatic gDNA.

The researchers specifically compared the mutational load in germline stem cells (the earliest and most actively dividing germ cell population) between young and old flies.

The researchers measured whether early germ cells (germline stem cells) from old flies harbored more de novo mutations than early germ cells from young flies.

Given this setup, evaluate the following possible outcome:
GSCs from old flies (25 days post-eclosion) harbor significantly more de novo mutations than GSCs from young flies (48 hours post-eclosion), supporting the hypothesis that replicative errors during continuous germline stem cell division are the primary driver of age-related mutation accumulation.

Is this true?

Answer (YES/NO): NO